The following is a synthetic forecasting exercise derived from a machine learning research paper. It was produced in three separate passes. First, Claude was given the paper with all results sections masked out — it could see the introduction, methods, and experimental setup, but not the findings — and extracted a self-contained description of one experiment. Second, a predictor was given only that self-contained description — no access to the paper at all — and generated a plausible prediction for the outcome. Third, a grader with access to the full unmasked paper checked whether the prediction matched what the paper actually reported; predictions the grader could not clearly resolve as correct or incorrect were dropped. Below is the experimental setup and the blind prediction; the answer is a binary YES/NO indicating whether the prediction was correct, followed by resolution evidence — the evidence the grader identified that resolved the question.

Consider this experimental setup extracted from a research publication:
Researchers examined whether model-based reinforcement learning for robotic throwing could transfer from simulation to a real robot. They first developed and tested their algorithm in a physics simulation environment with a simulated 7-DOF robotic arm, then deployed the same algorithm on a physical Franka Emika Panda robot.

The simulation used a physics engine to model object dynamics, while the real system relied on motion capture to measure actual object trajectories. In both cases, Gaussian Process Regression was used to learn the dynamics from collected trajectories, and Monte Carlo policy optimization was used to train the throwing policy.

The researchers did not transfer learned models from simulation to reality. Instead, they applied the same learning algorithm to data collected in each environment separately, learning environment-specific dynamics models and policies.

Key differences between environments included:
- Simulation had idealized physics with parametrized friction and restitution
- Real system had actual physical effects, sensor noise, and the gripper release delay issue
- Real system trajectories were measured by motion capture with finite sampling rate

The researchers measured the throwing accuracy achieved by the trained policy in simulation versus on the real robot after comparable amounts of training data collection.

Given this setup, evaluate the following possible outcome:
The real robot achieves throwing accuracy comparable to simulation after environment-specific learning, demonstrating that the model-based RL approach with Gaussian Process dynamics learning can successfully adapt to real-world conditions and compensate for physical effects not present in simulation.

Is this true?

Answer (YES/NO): YES